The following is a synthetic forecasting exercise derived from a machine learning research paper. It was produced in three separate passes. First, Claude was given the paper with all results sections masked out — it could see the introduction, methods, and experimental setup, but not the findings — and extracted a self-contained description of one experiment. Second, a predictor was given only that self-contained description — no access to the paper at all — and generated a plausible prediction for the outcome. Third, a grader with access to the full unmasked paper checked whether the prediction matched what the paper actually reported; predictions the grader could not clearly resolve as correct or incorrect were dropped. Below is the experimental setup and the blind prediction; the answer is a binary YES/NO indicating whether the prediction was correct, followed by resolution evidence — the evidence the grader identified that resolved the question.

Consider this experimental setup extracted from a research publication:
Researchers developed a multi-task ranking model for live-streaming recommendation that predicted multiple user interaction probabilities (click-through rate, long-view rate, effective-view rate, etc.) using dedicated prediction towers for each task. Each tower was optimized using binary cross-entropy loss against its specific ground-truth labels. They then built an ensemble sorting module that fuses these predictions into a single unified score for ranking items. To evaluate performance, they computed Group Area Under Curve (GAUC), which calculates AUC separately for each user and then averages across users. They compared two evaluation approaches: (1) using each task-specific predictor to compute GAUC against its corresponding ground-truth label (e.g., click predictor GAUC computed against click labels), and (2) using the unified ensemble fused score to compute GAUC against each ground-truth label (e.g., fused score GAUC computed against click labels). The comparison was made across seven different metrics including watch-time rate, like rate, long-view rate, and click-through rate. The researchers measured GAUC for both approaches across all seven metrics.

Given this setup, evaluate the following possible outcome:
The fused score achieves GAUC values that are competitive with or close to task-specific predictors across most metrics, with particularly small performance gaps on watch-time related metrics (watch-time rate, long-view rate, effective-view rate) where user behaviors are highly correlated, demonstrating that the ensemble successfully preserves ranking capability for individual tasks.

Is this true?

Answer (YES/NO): NO